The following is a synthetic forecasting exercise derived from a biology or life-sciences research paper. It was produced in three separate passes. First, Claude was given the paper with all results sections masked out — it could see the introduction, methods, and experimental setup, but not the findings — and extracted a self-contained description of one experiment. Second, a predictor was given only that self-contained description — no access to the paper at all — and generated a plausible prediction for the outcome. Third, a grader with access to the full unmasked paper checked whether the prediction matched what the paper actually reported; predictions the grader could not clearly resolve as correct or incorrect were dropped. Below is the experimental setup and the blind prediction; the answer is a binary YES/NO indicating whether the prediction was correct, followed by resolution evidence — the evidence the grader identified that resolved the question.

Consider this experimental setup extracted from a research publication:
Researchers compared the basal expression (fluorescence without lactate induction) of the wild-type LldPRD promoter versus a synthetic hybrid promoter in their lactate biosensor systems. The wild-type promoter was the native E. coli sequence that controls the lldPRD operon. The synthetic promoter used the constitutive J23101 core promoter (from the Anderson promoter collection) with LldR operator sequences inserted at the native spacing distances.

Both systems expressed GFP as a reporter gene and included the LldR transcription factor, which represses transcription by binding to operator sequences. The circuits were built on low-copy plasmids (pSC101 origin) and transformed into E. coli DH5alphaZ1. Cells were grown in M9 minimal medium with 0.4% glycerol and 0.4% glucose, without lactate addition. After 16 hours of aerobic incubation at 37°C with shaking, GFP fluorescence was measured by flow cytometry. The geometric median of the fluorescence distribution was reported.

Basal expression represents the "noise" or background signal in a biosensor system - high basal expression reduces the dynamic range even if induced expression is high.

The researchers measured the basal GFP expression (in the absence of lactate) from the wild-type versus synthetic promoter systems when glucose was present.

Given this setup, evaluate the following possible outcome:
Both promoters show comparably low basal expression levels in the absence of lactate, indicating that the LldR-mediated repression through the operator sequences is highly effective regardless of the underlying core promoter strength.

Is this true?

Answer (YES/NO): NO